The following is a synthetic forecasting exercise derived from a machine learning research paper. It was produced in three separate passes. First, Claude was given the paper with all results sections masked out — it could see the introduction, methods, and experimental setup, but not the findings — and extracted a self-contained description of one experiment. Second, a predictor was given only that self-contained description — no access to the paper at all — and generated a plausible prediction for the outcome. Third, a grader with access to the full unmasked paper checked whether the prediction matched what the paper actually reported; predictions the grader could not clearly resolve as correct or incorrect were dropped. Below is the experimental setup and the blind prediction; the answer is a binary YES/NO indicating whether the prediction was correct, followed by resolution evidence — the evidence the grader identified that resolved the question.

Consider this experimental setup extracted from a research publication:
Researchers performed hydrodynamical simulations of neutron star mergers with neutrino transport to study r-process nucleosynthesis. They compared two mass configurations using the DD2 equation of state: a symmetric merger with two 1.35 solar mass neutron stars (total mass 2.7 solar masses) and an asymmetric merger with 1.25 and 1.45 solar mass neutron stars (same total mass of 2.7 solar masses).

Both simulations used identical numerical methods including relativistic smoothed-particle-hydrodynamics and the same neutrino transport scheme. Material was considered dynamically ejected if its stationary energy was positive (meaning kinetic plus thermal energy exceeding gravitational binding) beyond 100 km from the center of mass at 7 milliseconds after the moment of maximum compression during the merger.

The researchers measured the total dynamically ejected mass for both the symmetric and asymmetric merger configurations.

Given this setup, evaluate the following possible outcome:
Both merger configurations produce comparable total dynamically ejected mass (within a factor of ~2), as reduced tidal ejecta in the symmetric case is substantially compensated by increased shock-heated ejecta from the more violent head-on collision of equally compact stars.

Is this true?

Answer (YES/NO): YES